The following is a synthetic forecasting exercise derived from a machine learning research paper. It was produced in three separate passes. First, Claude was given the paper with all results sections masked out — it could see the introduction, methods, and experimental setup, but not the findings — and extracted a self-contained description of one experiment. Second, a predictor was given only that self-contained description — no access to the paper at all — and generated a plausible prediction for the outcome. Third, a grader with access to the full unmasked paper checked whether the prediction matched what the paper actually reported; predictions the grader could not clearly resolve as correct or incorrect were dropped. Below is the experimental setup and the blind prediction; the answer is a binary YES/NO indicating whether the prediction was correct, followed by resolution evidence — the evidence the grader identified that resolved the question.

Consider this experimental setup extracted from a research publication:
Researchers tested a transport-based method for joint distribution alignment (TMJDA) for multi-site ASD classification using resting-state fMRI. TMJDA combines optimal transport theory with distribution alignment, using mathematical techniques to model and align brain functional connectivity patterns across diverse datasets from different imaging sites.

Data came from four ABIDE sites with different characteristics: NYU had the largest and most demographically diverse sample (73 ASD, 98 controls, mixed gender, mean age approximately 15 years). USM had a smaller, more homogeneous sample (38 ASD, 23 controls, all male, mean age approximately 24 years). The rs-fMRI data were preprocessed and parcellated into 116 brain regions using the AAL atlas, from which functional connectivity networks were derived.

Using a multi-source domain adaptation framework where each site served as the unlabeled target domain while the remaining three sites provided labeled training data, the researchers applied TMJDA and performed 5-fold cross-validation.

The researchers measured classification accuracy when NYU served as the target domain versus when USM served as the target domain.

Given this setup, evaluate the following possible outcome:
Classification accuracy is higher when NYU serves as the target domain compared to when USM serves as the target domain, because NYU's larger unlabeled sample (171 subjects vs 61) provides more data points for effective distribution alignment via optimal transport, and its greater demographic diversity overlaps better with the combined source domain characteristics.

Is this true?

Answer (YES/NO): NO